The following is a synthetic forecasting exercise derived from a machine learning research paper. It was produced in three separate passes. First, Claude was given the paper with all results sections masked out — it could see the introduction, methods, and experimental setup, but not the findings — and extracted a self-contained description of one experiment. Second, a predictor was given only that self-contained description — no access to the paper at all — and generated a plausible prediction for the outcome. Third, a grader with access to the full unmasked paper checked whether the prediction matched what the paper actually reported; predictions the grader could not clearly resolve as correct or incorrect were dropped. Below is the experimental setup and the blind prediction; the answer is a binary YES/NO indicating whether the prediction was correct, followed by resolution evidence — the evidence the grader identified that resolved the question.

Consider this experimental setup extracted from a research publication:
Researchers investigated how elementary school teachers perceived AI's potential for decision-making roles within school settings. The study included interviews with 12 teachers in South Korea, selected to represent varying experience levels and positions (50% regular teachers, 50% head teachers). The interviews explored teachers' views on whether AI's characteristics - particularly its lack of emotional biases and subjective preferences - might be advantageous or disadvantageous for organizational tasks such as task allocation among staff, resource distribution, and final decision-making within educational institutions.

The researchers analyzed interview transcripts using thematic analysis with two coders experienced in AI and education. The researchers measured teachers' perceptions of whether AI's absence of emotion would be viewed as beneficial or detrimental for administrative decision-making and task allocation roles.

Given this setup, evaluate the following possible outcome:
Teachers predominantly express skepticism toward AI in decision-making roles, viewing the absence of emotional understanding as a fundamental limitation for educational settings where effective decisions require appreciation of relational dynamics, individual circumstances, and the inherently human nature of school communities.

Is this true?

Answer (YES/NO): NO